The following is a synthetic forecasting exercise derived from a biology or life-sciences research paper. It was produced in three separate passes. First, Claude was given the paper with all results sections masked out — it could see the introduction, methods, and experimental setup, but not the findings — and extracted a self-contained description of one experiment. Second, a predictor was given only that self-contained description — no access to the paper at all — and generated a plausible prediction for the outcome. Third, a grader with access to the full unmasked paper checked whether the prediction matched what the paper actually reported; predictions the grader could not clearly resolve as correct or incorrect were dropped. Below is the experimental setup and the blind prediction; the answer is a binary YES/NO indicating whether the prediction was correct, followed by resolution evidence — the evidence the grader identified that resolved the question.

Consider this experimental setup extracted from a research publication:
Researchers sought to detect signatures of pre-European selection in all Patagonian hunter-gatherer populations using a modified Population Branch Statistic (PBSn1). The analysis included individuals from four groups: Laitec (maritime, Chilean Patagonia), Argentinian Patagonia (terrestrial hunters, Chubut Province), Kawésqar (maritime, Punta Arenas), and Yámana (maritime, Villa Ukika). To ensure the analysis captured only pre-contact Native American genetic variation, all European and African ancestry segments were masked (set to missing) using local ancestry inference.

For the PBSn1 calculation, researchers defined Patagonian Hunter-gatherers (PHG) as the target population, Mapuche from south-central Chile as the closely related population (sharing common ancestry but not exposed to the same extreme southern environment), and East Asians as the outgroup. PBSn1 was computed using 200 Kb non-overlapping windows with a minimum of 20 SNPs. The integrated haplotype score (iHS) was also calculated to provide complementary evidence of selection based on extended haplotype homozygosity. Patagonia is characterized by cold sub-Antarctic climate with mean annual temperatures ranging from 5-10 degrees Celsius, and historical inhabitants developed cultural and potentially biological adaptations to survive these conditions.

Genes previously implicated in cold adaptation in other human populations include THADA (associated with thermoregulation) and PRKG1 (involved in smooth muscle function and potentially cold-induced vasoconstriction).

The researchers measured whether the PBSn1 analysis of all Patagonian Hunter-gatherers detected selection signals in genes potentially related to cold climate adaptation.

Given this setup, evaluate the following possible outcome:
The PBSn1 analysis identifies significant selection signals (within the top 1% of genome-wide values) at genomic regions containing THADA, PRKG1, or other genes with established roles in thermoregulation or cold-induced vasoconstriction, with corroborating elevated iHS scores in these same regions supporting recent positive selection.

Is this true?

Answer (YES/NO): NO